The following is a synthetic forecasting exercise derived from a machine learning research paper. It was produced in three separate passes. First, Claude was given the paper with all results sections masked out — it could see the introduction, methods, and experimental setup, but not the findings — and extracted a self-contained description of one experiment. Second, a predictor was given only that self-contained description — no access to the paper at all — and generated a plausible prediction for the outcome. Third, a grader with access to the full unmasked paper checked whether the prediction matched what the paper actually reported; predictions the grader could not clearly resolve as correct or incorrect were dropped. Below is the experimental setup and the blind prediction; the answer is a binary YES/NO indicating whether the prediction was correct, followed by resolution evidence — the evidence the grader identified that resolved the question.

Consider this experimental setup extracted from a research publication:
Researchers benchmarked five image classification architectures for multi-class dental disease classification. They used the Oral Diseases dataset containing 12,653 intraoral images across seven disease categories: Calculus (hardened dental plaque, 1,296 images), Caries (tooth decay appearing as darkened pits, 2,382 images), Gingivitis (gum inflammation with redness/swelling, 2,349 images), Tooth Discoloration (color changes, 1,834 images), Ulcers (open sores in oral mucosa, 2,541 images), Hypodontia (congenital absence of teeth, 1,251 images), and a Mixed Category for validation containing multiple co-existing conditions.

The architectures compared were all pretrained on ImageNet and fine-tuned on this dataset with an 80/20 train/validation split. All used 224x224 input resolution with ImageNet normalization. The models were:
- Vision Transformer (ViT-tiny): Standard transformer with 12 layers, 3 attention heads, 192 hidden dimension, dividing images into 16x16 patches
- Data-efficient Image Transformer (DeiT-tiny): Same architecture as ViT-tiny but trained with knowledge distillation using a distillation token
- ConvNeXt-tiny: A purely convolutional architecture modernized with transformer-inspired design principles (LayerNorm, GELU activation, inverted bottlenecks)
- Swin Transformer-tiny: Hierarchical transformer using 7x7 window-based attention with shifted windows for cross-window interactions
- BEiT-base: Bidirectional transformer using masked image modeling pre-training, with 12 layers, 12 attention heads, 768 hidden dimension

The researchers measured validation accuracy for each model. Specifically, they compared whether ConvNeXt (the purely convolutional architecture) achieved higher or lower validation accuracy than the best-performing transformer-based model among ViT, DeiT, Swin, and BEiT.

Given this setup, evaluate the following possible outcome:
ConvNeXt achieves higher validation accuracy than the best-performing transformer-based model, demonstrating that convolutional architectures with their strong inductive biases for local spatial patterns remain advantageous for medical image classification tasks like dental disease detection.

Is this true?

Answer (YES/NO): YES